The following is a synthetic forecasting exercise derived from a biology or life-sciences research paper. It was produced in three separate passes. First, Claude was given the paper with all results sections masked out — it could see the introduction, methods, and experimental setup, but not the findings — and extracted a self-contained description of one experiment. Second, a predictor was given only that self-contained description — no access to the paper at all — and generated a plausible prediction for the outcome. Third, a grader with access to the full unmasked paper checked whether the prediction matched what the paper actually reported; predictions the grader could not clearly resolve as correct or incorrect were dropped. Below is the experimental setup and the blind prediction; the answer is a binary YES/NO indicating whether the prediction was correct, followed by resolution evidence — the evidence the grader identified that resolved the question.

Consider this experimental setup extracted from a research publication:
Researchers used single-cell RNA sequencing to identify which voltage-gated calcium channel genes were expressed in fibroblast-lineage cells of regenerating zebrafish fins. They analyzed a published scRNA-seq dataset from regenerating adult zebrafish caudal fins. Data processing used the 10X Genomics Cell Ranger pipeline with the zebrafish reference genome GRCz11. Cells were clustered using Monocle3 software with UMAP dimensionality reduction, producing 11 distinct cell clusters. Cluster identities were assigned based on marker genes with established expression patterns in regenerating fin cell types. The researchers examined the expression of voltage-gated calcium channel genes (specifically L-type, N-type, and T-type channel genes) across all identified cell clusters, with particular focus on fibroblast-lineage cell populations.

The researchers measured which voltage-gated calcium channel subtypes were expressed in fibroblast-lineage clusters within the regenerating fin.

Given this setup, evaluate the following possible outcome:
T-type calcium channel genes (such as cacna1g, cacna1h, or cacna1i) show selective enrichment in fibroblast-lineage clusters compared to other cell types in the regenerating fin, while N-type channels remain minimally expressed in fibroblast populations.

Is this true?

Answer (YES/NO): NO